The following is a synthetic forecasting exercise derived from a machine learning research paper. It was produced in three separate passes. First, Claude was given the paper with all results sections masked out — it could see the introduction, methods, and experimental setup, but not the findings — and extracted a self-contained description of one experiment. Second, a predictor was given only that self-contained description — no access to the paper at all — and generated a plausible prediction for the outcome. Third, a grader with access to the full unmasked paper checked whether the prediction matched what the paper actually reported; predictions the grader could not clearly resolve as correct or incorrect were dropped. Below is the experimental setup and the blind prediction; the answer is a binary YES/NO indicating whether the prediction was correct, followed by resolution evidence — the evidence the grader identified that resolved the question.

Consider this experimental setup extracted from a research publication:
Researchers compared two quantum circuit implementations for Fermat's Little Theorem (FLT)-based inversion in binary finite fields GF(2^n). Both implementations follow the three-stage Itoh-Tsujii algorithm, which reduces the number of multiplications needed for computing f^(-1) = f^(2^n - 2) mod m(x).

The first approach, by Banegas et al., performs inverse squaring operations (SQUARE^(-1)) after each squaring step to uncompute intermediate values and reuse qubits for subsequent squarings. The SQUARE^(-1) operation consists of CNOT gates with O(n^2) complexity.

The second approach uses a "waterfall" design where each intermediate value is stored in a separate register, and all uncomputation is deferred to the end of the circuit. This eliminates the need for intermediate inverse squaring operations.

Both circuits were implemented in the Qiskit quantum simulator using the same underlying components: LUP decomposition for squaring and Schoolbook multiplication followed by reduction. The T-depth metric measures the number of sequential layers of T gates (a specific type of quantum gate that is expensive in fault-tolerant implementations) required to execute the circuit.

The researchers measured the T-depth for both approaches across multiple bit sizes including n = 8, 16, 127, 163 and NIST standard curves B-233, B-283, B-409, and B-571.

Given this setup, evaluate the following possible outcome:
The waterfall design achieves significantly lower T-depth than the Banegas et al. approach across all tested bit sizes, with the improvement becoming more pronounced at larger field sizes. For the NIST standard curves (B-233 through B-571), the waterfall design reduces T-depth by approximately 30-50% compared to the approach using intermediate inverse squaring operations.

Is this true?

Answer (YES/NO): NO